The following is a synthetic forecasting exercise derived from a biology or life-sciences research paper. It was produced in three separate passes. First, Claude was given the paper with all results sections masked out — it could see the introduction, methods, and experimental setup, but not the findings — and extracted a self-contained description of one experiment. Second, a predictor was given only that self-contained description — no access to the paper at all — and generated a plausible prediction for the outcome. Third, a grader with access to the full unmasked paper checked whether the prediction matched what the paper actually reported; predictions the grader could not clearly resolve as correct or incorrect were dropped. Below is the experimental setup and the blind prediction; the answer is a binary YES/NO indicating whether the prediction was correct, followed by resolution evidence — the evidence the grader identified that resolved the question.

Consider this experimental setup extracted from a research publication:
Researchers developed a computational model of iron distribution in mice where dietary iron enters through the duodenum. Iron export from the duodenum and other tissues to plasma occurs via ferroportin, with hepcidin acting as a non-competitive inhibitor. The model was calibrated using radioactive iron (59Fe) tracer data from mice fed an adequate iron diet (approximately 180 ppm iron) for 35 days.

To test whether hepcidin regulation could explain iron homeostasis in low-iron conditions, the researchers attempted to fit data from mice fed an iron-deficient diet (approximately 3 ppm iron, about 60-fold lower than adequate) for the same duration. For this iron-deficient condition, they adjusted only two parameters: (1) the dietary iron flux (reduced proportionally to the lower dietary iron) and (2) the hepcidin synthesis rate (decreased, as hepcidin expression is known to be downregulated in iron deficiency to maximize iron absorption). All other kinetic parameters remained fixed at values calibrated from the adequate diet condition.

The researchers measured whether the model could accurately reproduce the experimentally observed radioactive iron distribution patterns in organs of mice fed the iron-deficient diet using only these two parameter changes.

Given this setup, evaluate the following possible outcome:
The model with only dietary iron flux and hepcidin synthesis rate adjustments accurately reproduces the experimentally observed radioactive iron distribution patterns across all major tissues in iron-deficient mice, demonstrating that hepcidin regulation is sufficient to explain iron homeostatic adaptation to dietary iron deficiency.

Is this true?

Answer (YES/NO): NO